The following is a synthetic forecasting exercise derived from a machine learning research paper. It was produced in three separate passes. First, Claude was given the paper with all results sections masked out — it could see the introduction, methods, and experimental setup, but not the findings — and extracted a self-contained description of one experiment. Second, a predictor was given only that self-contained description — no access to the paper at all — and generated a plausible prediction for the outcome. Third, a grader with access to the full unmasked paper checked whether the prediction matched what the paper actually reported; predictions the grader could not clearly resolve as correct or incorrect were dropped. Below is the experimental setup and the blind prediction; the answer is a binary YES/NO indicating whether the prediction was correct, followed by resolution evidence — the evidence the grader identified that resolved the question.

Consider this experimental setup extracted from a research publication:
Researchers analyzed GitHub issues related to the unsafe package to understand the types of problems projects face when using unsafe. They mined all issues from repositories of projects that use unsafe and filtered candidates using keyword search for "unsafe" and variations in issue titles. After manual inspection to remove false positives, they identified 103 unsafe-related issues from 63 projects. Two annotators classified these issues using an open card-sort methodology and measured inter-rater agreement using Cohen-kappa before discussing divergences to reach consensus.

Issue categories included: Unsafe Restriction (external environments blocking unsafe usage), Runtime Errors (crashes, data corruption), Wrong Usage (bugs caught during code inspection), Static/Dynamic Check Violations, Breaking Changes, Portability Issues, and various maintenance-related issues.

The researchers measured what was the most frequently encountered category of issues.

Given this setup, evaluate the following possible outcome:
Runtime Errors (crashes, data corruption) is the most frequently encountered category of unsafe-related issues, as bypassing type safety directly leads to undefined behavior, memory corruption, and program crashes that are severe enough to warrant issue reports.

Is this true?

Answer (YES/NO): NO